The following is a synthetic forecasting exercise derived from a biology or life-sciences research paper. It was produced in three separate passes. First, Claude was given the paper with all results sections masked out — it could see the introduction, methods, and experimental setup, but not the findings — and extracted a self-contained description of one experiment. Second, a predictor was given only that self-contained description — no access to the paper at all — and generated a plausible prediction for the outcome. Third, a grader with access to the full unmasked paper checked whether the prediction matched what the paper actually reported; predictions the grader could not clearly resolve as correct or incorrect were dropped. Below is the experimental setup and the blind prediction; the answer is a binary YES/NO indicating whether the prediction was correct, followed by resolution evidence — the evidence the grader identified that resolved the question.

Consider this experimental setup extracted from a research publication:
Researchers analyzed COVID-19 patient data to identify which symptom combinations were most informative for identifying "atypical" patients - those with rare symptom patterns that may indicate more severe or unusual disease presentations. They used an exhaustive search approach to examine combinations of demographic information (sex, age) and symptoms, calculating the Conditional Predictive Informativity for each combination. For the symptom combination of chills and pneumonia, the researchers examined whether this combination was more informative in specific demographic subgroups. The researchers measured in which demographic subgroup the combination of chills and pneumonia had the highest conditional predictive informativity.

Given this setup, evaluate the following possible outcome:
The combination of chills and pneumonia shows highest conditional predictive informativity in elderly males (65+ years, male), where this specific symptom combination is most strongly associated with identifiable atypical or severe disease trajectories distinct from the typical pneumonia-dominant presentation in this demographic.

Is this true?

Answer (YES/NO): NO